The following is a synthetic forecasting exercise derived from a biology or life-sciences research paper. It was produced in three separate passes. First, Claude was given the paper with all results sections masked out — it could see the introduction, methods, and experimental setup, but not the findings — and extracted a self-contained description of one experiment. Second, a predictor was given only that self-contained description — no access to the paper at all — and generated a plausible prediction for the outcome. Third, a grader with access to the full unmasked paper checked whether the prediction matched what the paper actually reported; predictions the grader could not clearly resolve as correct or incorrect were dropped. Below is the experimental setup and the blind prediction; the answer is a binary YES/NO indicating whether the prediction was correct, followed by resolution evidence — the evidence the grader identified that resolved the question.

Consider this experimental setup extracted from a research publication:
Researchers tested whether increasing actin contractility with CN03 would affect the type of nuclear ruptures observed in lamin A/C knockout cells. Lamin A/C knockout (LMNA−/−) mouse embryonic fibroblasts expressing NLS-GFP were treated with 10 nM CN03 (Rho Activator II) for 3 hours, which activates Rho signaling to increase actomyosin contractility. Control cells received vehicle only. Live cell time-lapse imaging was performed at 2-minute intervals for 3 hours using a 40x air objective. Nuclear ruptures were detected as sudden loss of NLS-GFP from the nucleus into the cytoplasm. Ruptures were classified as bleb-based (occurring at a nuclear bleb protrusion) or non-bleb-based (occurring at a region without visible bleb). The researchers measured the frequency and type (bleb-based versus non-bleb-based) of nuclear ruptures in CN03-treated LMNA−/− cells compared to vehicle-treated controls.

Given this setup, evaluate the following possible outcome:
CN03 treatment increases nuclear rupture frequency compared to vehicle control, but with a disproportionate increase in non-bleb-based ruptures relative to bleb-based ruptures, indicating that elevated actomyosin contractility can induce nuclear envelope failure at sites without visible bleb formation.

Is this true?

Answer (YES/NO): NO